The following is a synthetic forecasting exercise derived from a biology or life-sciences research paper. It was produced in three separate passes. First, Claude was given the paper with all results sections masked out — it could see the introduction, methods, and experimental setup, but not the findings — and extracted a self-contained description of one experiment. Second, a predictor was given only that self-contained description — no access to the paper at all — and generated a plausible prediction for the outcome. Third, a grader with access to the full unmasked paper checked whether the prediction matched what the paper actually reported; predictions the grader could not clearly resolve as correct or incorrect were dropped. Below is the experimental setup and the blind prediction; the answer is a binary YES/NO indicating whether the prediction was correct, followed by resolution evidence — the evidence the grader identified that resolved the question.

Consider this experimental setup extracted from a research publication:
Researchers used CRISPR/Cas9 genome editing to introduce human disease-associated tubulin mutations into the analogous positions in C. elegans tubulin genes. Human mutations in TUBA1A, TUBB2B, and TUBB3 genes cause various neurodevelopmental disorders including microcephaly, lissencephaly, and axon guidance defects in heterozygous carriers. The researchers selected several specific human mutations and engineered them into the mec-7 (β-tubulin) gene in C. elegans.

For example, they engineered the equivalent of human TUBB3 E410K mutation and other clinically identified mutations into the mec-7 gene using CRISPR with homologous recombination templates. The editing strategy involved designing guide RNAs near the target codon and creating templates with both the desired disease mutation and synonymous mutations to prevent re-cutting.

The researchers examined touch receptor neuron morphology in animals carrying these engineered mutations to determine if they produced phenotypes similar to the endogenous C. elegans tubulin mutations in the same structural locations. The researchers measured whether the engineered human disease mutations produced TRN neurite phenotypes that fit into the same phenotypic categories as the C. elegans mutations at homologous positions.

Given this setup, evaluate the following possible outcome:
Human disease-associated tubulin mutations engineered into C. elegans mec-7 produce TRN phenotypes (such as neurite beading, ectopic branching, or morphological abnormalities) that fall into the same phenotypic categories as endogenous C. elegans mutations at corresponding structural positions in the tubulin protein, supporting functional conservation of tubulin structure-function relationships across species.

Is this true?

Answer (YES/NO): NO